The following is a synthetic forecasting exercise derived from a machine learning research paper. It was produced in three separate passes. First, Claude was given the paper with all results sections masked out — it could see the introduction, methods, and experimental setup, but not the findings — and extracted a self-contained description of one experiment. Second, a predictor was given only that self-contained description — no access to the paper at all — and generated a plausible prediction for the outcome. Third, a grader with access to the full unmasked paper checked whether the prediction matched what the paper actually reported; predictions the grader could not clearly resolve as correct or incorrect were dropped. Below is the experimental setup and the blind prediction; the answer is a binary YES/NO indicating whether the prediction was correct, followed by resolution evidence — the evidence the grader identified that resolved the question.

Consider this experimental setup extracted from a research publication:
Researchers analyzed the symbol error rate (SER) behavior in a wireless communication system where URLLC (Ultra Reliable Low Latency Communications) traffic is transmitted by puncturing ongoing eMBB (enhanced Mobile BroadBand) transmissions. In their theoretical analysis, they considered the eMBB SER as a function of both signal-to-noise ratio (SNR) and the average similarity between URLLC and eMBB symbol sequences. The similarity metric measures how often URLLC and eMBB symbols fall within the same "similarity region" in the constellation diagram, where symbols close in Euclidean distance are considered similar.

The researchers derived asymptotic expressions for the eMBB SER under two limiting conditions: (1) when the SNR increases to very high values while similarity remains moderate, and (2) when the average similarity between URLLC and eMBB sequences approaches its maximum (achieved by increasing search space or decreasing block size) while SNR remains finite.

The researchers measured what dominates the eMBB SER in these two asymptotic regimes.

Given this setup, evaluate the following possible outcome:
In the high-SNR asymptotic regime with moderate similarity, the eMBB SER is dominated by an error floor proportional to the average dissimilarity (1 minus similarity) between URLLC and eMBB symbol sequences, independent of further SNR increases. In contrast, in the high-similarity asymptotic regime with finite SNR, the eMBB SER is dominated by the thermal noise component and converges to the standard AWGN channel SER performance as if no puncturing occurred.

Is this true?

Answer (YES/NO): YES